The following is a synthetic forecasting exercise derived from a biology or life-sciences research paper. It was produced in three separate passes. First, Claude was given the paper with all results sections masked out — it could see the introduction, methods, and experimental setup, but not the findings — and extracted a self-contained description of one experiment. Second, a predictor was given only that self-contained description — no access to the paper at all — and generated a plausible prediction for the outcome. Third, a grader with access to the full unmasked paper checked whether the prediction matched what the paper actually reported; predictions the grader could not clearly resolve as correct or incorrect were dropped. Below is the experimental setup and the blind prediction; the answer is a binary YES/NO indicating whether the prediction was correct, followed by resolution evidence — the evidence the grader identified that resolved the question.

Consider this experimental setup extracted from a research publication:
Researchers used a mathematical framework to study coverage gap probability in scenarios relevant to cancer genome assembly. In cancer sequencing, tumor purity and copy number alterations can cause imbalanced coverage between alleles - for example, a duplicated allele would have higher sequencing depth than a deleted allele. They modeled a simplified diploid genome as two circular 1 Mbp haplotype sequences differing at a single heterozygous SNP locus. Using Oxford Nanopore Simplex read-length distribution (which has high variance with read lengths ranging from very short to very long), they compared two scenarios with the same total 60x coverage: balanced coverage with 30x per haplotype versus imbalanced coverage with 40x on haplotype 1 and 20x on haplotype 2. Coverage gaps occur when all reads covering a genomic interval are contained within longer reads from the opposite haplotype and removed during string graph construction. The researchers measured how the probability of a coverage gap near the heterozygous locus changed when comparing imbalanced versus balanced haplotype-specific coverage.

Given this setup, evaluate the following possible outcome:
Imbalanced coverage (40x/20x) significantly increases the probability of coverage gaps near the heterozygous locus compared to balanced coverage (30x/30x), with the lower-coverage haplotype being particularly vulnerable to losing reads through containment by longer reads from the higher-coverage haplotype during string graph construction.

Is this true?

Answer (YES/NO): YES